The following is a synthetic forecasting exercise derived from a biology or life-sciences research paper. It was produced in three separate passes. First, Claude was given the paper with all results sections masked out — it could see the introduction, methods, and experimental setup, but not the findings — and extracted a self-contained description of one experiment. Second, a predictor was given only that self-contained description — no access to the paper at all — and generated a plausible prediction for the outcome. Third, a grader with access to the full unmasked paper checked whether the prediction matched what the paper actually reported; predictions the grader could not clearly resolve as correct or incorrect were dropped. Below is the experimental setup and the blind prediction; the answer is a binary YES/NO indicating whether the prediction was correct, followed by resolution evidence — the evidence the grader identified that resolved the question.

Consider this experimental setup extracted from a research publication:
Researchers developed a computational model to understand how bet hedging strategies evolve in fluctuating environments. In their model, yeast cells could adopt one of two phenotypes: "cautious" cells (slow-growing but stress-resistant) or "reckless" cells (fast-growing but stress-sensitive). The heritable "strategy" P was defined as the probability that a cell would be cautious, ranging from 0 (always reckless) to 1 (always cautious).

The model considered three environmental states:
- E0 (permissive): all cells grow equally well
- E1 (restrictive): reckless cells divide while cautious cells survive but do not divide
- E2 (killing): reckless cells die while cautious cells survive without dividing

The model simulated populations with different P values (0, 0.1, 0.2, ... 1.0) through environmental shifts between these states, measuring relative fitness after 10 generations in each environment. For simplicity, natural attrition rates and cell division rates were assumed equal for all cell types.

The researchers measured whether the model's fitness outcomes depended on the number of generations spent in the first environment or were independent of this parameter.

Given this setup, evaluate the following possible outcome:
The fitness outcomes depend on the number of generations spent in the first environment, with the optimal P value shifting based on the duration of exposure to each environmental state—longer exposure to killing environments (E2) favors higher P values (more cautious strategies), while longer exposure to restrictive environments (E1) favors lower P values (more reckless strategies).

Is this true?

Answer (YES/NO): NO